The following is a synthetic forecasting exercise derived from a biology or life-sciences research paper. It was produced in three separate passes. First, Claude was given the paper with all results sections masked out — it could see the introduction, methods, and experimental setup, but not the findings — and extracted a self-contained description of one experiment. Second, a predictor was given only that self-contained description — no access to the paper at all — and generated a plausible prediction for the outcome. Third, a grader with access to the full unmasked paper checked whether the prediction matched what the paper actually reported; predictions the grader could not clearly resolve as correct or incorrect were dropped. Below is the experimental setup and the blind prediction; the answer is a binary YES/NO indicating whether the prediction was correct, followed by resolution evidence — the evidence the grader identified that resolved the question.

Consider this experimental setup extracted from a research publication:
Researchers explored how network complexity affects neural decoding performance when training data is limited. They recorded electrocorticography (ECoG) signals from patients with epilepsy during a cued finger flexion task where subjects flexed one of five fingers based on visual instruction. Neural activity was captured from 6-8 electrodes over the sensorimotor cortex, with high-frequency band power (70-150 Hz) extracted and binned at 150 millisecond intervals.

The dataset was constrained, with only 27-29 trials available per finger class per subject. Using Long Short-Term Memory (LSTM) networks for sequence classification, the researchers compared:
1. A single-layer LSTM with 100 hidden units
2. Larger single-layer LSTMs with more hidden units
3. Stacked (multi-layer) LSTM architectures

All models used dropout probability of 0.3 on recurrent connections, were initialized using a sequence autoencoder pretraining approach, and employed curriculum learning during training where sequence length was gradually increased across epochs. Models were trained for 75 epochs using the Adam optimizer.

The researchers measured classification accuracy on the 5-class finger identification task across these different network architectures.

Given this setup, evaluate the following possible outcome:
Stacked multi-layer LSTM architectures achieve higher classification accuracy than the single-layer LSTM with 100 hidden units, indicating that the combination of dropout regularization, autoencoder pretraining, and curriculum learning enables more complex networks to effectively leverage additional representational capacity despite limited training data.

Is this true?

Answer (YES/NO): NO